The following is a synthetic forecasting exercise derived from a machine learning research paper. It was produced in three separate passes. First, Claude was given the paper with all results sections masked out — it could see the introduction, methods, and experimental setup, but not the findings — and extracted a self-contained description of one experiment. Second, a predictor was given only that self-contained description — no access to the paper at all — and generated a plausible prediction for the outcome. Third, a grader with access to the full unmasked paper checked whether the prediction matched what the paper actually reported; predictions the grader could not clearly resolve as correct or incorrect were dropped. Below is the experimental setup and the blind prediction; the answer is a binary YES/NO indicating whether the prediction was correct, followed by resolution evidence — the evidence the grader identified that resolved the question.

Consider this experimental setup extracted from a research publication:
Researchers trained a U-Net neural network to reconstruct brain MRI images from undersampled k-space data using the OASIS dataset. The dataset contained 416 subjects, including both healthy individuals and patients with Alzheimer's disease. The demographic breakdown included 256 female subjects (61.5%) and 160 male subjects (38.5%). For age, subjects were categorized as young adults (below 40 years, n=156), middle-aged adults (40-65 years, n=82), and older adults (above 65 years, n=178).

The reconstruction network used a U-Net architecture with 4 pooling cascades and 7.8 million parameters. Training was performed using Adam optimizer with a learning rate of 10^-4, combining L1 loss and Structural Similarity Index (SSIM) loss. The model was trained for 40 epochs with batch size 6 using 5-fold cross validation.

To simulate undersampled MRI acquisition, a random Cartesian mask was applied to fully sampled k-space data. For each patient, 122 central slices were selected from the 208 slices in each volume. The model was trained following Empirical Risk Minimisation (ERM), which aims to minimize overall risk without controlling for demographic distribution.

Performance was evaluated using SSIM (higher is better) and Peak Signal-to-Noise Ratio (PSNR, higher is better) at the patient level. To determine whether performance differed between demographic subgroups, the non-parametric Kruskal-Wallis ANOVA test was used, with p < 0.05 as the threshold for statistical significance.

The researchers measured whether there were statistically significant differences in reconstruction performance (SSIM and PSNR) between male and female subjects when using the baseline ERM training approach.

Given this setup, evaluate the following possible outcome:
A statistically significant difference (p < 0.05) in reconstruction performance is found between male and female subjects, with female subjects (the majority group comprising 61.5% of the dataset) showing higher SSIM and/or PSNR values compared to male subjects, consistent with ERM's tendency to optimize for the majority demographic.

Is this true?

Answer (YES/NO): YES